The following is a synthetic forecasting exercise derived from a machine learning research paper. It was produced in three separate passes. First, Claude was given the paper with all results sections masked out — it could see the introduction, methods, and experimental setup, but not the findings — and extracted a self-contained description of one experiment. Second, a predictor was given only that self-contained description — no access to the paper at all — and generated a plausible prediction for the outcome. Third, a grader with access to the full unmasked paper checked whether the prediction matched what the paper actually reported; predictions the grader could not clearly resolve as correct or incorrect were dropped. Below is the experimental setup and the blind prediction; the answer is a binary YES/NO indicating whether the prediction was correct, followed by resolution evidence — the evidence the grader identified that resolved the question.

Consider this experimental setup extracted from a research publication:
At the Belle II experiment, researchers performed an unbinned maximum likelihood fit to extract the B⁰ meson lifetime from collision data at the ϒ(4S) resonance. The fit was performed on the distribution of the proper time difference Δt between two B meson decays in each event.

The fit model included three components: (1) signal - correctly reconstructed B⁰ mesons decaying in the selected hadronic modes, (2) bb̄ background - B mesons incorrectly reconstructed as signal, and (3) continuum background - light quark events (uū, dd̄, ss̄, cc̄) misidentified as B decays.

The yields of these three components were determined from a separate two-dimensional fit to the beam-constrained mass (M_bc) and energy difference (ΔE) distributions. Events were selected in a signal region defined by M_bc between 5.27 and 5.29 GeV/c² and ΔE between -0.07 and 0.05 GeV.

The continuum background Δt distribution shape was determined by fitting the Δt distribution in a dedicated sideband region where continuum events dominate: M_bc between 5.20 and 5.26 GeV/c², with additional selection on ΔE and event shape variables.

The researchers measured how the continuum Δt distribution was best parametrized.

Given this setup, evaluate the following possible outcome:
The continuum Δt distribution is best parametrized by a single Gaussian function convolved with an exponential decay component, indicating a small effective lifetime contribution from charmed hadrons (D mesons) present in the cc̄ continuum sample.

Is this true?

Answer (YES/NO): NO